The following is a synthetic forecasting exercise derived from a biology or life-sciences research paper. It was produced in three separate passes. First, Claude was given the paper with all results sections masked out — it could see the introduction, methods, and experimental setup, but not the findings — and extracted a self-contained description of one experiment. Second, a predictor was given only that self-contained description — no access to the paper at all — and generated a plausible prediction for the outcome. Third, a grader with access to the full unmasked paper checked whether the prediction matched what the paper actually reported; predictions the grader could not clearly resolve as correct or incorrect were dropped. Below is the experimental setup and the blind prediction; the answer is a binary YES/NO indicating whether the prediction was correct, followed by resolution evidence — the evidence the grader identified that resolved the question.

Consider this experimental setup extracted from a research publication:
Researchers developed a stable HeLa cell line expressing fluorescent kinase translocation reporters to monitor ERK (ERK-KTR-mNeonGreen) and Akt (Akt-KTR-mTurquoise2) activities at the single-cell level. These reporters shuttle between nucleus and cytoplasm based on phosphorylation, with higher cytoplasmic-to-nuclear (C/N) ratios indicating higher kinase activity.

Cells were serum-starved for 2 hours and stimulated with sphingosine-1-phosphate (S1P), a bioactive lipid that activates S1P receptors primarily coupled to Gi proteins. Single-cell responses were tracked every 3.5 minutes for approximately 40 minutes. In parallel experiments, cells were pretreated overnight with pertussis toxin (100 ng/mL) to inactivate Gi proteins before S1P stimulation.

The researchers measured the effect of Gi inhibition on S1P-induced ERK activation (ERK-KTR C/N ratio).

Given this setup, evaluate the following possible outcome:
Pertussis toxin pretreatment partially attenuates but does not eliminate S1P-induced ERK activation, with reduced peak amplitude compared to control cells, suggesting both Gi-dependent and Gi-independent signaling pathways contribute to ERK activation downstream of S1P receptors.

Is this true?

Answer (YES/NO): NO